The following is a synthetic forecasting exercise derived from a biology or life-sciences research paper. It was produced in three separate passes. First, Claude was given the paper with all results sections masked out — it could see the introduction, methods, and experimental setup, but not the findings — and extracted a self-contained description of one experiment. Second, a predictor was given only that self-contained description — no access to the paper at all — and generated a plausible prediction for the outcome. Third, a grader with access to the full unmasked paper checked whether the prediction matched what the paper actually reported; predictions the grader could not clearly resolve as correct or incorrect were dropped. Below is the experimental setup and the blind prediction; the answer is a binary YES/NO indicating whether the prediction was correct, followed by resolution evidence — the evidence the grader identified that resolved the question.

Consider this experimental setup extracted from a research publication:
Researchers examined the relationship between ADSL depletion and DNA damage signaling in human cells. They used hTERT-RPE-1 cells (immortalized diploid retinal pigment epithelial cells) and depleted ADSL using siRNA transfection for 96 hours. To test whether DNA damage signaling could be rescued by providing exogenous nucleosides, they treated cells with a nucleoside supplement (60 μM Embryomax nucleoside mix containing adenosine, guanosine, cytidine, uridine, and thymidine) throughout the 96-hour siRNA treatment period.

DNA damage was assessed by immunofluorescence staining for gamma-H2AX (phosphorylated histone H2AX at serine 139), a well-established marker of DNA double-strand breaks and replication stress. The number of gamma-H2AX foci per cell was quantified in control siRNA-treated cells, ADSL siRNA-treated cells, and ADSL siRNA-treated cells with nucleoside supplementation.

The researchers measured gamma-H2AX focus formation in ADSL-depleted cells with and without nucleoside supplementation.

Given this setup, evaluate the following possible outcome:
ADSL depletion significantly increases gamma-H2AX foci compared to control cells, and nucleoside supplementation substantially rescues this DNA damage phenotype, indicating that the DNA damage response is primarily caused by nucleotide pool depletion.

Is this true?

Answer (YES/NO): YES